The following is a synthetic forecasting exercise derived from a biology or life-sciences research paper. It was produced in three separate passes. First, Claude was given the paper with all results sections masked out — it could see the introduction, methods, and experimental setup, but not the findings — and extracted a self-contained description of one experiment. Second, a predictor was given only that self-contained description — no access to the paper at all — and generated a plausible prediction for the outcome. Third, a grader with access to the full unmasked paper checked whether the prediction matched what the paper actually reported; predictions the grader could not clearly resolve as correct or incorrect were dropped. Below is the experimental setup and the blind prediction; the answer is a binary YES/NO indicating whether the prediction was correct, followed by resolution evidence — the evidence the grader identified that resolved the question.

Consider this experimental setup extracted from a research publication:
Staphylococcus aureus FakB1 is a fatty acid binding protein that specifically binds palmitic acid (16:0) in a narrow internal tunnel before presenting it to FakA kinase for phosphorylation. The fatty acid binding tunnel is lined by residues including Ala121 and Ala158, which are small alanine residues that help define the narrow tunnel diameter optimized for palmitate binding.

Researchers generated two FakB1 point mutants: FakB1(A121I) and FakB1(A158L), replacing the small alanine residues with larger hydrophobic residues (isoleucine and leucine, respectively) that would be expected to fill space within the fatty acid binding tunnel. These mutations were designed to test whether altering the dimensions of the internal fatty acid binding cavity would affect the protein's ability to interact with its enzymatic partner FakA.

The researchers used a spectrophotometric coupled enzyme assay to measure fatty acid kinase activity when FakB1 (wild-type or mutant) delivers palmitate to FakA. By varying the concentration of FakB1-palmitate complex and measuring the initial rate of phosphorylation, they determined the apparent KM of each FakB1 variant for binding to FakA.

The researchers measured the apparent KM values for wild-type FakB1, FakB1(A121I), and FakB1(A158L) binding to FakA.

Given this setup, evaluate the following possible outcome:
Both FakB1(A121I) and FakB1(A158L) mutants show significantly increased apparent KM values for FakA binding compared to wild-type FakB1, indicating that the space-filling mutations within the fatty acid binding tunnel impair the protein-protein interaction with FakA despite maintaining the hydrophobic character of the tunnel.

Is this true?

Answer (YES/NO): NO